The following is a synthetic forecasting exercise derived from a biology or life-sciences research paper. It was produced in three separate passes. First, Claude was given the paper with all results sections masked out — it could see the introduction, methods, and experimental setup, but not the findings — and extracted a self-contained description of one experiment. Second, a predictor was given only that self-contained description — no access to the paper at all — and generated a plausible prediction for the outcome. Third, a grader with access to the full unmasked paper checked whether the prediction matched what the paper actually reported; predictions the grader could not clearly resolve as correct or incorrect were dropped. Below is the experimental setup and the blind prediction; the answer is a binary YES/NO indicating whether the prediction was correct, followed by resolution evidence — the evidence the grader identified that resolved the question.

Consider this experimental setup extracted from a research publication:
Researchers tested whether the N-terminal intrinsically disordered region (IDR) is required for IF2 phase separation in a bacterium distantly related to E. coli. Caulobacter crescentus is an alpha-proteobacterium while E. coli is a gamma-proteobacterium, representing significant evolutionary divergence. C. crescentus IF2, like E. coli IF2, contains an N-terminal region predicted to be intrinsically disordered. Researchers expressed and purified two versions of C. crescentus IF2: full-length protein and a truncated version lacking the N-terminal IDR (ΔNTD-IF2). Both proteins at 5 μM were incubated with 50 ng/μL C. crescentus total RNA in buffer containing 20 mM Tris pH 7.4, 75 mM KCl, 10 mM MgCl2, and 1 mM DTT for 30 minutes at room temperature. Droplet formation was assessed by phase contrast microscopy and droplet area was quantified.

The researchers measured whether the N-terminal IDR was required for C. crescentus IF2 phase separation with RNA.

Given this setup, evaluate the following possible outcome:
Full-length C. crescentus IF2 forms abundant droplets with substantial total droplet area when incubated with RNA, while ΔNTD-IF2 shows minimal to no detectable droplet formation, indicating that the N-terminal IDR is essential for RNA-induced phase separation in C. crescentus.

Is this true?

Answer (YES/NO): YES